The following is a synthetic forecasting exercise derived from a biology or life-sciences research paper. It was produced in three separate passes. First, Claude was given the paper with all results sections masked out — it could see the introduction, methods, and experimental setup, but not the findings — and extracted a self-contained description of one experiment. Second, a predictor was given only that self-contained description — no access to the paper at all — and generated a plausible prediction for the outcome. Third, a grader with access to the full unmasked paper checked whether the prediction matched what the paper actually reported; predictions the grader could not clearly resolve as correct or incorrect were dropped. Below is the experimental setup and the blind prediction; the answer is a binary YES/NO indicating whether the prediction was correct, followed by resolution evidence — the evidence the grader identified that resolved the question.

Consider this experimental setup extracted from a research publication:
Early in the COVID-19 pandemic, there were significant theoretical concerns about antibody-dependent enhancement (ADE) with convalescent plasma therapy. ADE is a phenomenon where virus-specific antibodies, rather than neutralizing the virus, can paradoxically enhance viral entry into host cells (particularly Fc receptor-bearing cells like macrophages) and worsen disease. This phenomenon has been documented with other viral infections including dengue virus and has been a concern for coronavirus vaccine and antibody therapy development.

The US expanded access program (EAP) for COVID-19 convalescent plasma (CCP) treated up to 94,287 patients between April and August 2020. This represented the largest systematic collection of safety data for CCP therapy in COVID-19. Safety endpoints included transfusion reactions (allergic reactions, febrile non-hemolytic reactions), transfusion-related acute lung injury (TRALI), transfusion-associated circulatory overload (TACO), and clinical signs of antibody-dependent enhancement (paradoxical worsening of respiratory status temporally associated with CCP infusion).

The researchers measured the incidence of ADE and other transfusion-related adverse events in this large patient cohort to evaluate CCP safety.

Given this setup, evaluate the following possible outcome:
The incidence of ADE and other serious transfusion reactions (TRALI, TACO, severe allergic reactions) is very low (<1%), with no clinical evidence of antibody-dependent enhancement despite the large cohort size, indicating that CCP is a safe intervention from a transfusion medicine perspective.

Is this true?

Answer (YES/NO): YES